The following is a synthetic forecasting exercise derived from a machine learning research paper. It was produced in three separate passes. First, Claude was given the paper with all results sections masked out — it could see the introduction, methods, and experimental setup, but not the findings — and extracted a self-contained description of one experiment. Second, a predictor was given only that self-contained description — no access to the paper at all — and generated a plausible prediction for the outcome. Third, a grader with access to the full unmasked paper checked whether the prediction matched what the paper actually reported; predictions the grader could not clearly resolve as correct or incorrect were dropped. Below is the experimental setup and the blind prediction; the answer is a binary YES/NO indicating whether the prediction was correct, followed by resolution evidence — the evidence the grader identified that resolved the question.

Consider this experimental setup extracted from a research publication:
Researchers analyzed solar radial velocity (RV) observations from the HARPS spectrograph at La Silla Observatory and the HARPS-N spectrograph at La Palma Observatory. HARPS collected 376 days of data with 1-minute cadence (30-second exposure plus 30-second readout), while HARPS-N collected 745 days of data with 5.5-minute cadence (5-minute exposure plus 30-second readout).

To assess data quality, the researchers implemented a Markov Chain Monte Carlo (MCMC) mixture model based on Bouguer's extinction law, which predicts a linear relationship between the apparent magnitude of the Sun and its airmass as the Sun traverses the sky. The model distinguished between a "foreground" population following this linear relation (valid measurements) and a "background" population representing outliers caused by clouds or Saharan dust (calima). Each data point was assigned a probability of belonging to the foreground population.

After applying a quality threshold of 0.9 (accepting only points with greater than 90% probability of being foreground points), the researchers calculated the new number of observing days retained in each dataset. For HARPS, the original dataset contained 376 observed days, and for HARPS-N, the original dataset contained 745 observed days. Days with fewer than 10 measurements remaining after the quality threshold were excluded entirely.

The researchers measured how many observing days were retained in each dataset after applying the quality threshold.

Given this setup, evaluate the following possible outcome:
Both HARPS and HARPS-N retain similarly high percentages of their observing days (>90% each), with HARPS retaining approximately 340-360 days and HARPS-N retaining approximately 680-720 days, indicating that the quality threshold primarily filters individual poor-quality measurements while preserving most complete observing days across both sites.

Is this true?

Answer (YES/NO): NO